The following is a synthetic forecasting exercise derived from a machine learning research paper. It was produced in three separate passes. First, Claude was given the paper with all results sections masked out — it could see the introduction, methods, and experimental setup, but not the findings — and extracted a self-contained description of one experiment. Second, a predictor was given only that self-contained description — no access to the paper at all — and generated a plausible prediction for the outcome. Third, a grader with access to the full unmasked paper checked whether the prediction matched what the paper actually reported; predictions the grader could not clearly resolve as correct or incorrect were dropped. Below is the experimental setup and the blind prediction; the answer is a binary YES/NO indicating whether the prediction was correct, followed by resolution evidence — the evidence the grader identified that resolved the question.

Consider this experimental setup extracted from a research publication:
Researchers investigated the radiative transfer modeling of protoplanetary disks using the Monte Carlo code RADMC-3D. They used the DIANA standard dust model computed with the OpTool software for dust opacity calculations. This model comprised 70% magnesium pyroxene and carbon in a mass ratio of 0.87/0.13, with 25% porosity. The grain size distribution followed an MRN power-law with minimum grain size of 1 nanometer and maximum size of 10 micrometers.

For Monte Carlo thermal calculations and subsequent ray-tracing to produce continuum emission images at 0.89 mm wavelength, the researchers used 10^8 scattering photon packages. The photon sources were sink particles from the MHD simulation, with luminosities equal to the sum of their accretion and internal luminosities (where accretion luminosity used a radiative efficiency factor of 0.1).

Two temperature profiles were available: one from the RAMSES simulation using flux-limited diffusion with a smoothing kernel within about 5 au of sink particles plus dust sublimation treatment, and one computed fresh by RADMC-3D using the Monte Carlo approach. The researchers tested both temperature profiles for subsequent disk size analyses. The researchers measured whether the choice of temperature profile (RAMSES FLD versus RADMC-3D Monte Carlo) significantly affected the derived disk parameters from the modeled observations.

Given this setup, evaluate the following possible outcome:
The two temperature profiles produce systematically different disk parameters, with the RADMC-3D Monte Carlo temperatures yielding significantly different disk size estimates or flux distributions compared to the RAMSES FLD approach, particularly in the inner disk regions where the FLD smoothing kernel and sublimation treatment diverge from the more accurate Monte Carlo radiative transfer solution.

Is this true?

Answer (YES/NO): NO